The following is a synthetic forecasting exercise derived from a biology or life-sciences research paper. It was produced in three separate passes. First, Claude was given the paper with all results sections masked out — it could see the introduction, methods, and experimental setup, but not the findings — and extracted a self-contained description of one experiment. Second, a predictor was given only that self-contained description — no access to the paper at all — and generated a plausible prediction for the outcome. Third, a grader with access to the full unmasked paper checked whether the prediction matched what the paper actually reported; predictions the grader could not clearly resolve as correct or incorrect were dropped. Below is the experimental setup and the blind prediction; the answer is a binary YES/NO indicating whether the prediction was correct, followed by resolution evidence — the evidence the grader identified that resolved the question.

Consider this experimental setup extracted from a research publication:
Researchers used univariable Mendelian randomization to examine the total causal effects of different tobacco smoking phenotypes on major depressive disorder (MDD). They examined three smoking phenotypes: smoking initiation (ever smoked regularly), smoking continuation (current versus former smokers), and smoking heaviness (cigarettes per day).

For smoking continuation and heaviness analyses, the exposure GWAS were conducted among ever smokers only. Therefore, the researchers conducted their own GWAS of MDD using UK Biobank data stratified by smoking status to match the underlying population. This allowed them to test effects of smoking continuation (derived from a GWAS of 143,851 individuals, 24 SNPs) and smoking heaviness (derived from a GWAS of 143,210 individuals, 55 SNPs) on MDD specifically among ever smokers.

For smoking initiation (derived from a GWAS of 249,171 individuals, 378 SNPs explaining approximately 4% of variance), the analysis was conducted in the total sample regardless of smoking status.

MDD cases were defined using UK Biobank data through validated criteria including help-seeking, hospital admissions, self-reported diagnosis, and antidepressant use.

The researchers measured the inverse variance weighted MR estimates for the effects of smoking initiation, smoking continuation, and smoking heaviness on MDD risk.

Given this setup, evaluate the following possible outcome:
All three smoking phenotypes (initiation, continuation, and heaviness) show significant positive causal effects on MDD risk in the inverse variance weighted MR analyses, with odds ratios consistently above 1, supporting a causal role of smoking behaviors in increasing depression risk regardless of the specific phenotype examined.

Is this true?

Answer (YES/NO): NO